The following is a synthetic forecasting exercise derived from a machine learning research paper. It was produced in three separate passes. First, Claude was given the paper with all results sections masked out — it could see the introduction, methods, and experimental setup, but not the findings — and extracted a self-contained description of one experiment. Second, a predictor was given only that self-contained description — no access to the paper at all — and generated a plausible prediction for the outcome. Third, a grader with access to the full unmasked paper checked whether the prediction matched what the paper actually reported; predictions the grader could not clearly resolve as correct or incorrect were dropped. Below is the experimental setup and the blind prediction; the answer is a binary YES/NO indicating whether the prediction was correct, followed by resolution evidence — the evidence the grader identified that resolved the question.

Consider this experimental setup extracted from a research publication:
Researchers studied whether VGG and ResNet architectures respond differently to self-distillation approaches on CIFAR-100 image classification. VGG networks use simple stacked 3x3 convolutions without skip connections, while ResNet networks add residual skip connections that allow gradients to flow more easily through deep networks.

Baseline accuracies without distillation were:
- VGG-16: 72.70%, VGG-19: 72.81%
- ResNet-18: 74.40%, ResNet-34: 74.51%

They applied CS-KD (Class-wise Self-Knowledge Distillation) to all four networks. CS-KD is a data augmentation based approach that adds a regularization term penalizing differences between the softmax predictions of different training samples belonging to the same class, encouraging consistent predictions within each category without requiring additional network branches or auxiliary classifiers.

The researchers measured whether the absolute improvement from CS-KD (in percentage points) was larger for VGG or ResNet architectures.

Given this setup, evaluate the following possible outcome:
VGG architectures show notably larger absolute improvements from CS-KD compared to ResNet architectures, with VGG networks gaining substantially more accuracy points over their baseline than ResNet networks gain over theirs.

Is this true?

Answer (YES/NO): NO